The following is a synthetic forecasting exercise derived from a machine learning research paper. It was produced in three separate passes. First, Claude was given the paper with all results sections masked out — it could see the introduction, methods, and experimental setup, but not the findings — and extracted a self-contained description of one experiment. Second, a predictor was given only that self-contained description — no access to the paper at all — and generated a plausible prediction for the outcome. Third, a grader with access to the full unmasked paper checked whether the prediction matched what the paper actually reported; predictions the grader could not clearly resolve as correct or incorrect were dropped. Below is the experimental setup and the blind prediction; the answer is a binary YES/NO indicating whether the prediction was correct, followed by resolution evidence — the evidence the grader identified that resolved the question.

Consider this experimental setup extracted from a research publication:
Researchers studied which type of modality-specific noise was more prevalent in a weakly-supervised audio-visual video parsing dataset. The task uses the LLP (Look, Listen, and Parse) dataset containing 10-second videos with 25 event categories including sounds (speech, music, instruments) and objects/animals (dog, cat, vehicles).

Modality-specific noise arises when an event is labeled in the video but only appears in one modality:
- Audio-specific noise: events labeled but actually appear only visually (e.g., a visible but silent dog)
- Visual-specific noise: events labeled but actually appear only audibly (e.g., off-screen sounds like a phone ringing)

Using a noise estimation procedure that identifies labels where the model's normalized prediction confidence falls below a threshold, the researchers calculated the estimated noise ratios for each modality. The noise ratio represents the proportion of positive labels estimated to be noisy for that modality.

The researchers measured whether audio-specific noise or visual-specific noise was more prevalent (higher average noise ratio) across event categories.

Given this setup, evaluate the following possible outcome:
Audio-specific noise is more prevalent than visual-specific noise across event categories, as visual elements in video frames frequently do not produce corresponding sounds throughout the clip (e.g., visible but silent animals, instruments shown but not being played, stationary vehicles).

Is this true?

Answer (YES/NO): NO